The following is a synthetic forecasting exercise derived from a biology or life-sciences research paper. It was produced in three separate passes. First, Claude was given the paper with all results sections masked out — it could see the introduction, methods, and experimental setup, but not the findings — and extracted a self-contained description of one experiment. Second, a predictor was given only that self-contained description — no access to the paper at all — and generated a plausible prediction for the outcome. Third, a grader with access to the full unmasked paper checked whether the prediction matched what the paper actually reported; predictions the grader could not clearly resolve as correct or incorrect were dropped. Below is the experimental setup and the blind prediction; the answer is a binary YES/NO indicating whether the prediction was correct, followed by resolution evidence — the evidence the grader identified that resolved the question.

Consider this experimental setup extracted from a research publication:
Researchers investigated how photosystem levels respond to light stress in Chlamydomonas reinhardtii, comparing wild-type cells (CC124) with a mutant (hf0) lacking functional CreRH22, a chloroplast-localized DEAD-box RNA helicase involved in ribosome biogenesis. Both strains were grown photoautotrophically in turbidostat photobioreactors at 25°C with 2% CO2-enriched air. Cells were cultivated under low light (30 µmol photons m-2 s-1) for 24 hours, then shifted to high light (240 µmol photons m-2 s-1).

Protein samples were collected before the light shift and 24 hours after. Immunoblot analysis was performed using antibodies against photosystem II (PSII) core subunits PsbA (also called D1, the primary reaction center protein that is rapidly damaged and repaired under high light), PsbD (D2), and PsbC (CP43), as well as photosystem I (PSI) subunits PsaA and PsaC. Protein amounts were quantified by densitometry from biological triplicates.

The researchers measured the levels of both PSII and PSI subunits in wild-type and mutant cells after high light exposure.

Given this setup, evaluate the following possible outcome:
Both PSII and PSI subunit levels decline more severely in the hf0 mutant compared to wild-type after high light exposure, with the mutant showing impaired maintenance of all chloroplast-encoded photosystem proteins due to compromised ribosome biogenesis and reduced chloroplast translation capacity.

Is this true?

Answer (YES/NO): YES